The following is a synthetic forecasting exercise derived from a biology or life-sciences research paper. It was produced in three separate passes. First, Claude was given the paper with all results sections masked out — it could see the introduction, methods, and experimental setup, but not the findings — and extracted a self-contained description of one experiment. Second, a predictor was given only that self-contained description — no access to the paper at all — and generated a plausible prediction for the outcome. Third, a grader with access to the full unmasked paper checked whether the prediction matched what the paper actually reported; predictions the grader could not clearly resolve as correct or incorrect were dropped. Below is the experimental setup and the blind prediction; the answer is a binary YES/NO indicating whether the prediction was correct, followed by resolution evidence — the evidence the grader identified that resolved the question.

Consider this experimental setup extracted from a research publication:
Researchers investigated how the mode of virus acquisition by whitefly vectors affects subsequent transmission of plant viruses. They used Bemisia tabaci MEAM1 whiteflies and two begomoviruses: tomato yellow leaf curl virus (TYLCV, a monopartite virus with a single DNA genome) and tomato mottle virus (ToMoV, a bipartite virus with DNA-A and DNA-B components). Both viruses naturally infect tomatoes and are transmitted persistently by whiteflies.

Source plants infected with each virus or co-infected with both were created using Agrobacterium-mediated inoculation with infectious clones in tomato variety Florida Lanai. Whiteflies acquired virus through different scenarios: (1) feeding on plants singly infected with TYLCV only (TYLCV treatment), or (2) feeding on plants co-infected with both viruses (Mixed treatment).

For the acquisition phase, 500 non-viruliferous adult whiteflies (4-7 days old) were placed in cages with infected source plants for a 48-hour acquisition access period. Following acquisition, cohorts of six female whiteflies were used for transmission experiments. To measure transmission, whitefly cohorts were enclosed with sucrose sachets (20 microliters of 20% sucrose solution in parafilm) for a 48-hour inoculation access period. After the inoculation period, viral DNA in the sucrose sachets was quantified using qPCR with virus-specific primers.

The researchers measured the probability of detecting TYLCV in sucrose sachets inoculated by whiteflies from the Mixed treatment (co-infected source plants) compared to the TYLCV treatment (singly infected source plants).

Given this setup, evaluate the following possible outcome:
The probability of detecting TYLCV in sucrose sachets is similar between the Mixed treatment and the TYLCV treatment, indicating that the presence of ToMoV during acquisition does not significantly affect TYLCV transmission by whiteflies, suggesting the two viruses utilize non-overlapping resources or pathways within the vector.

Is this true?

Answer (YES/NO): NO